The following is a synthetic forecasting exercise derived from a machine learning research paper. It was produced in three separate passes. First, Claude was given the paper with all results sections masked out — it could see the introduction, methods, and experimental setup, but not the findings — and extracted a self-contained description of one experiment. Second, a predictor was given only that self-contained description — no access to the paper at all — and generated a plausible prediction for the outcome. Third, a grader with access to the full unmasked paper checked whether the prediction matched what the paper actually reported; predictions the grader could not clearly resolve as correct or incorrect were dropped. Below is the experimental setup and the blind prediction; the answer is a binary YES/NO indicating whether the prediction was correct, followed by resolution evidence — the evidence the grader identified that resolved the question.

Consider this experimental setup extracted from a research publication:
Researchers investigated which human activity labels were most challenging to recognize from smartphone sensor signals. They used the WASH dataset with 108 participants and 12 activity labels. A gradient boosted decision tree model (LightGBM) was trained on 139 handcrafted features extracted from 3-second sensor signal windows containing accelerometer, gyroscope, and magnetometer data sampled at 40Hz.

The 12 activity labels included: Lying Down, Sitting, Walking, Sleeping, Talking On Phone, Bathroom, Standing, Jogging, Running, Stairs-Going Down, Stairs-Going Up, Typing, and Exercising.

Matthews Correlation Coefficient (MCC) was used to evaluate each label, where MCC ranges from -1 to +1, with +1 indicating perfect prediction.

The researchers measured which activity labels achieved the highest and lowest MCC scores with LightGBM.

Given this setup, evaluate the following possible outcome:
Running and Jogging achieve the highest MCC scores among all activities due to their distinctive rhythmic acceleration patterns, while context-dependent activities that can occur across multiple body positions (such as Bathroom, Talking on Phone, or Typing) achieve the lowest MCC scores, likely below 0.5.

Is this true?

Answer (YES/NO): NO